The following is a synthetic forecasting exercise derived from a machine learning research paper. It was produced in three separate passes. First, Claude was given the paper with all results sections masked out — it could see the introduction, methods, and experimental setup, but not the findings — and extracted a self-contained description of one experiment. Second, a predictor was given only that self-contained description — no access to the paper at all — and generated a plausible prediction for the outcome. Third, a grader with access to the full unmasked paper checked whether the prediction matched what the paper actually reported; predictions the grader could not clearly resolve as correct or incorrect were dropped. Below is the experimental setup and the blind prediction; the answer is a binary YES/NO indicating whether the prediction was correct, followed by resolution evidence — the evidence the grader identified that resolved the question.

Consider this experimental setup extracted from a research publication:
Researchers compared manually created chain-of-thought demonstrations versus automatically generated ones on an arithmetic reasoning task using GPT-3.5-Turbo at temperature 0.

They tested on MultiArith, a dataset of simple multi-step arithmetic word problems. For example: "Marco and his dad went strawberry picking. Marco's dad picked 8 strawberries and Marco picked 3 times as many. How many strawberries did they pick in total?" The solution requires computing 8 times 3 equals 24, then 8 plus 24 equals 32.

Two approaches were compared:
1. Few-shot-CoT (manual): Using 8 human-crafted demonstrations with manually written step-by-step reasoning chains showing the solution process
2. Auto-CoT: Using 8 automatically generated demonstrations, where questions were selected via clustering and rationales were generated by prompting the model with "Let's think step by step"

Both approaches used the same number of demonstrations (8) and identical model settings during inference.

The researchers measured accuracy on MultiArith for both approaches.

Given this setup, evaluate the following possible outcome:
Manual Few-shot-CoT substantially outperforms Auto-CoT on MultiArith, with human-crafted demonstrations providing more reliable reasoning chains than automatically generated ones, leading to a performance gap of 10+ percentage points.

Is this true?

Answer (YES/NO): NO